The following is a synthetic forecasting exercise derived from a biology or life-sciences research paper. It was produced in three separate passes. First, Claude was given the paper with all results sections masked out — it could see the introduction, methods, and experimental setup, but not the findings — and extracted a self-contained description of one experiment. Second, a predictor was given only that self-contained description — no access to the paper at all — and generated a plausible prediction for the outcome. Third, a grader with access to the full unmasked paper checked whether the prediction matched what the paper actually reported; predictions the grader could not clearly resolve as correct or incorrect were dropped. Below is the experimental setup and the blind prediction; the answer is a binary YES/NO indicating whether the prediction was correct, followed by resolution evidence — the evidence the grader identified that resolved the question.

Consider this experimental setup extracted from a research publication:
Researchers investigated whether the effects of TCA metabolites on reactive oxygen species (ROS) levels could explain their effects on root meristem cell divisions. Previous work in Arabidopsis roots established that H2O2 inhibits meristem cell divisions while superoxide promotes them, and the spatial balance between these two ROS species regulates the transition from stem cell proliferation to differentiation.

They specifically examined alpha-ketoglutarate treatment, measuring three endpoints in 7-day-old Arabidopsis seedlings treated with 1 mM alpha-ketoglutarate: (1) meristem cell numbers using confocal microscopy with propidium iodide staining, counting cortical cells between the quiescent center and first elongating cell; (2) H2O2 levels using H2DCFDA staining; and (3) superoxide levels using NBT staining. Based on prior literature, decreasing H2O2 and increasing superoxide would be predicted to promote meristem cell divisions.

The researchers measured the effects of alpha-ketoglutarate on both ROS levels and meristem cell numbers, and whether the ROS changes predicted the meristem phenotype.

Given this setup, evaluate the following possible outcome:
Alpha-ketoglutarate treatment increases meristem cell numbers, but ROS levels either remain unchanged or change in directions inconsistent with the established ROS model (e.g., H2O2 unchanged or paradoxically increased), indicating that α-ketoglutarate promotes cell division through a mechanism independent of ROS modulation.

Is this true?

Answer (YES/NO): NO